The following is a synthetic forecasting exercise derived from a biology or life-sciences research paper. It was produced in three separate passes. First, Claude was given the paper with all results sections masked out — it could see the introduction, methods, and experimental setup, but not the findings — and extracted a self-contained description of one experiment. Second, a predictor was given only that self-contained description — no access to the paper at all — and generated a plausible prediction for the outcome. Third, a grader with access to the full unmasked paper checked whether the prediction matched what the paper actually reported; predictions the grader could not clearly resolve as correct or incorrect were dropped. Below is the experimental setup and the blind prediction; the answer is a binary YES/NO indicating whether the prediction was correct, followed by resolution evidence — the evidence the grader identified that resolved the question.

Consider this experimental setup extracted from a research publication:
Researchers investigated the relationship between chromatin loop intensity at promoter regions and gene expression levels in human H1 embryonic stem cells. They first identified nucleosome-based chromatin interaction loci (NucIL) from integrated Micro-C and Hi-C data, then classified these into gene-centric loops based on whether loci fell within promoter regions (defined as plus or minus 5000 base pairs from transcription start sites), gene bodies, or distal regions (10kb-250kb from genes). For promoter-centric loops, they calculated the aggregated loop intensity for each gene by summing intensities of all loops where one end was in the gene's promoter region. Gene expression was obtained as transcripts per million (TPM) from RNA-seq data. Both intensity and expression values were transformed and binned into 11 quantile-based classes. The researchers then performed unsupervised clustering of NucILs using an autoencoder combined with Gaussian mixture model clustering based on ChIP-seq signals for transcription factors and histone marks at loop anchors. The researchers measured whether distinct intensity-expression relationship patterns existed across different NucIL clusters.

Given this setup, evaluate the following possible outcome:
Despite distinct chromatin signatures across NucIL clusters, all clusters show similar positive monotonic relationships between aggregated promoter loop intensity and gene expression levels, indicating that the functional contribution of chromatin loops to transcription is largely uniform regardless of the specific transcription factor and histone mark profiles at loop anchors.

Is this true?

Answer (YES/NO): NO